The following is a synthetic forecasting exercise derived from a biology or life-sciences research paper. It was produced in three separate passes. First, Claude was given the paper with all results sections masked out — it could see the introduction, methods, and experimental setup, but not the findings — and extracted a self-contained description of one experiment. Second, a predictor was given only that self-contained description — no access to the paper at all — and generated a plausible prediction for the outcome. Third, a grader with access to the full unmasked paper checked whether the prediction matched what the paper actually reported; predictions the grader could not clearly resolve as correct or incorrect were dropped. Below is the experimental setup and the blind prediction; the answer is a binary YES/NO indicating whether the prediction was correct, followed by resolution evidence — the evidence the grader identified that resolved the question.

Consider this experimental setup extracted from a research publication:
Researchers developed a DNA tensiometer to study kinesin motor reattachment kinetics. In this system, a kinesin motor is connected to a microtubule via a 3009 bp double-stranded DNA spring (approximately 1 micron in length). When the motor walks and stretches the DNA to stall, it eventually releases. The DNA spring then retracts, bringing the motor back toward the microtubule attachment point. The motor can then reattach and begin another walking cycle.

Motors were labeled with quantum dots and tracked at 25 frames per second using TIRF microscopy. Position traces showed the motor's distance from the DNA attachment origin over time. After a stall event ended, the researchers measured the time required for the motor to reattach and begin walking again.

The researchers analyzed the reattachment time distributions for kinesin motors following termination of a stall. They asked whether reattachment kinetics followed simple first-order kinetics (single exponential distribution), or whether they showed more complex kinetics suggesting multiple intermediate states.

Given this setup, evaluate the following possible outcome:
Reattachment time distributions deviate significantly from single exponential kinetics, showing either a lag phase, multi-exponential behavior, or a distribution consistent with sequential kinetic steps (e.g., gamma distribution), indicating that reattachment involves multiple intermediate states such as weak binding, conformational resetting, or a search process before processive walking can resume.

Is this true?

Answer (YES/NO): YES